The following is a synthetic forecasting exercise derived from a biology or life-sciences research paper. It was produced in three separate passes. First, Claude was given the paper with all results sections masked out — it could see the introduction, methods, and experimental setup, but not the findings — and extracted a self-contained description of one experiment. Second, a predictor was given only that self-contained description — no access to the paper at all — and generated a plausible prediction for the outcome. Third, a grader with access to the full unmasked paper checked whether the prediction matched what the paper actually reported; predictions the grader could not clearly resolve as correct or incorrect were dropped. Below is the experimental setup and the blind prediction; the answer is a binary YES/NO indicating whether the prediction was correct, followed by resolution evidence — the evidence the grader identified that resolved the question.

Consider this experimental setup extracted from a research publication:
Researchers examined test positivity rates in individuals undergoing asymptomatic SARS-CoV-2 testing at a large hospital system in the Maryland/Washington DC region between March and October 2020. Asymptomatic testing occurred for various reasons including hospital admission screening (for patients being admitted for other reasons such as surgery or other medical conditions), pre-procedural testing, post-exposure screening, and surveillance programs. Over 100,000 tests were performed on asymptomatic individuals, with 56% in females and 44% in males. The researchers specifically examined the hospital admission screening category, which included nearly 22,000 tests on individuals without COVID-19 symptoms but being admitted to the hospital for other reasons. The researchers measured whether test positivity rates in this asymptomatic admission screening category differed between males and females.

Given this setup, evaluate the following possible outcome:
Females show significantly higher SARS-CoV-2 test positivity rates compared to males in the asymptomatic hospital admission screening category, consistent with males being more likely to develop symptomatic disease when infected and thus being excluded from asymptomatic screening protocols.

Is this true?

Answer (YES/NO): NO